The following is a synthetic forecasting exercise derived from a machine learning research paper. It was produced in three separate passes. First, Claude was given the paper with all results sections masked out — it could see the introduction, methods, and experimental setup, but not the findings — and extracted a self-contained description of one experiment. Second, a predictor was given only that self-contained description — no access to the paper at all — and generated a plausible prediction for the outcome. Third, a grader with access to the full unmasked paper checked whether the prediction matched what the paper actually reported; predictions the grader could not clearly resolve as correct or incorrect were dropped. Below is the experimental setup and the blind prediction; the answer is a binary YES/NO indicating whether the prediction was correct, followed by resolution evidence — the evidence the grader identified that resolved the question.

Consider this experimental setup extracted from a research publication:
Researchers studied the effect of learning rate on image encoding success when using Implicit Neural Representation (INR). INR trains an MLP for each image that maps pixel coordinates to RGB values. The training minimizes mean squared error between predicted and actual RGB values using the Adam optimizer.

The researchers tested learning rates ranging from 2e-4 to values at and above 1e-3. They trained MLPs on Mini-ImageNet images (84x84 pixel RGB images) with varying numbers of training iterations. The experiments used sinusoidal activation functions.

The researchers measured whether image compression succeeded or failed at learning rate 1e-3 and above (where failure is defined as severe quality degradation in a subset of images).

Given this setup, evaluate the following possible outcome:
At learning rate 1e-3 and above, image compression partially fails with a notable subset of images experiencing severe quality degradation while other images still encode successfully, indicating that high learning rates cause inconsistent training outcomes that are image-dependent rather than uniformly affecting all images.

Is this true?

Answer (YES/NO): YES